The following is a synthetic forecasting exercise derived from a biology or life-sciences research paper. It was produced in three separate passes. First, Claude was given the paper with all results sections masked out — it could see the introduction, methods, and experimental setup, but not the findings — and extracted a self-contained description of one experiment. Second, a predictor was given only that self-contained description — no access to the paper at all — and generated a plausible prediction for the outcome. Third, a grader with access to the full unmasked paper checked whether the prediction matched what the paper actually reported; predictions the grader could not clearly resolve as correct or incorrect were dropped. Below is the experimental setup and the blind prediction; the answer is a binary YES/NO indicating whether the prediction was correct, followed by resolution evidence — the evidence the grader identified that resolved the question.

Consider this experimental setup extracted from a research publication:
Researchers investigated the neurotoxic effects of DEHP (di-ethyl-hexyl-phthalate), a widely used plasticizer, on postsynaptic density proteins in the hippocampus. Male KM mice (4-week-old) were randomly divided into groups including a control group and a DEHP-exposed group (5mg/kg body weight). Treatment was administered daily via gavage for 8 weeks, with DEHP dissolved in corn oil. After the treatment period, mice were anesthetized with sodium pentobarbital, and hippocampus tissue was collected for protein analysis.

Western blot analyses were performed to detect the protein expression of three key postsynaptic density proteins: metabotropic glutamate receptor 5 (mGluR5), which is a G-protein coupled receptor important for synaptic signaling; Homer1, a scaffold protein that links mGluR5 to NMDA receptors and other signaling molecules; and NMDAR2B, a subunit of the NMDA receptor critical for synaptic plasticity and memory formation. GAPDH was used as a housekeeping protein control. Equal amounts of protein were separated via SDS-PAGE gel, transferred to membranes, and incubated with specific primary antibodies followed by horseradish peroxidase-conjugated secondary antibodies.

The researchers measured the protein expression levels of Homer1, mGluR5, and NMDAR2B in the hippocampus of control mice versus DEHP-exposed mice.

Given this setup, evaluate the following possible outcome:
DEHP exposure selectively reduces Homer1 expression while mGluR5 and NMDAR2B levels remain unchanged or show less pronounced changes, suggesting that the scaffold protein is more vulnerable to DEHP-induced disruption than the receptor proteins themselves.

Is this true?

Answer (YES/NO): NO